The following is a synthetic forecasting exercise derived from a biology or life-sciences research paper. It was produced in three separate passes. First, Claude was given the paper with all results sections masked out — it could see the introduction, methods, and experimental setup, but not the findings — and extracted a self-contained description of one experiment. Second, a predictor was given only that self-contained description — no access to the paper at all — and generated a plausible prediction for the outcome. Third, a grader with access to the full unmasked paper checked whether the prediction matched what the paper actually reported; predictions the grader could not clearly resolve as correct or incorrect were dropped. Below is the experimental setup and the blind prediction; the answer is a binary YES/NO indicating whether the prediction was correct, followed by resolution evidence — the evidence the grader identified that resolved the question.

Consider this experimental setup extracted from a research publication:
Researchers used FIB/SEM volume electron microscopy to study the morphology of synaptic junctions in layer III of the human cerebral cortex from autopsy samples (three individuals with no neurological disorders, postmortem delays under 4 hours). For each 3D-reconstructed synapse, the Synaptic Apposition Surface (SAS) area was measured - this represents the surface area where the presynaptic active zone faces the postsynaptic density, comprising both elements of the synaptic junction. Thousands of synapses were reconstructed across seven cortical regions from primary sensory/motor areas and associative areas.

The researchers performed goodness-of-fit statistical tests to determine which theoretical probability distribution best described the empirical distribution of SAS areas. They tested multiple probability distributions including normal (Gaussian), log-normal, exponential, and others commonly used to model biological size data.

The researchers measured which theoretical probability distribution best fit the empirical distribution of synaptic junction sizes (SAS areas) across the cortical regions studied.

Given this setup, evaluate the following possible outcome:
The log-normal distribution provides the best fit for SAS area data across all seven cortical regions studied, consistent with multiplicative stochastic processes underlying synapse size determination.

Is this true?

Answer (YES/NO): YES